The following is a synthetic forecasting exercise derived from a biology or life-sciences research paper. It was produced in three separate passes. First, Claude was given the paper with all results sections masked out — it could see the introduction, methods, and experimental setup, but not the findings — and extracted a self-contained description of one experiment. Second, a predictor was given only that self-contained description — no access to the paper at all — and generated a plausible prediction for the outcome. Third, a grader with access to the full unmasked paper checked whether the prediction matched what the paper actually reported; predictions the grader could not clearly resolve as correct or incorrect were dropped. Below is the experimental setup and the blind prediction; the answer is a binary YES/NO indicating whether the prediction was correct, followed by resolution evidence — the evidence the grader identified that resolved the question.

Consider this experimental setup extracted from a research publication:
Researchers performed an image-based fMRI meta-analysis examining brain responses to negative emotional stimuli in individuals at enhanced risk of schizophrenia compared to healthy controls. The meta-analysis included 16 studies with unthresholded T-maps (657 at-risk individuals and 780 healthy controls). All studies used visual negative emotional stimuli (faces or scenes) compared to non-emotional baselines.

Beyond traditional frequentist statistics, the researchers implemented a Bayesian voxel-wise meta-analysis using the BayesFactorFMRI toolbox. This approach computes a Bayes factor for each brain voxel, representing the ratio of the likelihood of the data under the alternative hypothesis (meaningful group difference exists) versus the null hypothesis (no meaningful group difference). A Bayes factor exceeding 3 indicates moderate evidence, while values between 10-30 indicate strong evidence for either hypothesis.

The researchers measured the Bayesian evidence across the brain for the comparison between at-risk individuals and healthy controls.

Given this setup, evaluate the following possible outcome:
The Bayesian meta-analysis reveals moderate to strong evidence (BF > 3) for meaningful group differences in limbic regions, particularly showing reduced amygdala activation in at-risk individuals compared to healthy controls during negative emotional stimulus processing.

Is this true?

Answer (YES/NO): NO